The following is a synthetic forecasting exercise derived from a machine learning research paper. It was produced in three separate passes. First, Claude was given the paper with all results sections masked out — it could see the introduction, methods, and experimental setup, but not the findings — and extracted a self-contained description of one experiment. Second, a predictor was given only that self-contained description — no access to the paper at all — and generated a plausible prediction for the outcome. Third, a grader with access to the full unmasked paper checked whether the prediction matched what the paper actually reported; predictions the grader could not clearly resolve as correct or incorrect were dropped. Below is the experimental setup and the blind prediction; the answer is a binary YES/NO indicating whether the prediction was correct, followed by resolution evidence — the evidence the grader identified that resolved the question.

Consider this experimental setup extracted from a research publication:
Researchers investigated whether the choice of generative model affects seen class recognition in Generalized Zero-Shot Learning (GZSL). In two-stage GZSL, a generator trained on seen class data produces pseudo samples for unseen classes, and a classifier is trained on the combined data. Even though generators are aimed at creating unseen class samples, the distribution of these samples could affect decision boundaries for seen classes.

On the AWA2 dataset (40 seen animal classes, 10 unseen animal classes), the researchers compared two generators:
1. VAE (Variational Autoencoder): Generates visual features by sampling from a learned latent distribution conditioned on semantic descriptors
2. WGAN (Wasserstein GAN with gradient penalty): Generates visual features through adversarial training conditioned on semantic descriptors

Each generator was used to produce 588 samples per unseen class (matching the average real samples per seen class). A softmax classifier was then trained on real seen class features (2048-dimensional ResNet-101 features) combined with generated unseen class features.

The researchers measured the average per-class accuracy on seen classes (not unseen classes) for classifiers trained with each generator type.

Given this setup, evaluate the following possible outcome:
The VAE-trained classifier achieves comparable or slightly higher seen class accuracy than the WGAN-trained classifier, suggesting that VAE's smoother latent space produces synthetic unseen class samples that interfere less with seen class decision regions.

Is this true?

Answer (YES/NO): NO